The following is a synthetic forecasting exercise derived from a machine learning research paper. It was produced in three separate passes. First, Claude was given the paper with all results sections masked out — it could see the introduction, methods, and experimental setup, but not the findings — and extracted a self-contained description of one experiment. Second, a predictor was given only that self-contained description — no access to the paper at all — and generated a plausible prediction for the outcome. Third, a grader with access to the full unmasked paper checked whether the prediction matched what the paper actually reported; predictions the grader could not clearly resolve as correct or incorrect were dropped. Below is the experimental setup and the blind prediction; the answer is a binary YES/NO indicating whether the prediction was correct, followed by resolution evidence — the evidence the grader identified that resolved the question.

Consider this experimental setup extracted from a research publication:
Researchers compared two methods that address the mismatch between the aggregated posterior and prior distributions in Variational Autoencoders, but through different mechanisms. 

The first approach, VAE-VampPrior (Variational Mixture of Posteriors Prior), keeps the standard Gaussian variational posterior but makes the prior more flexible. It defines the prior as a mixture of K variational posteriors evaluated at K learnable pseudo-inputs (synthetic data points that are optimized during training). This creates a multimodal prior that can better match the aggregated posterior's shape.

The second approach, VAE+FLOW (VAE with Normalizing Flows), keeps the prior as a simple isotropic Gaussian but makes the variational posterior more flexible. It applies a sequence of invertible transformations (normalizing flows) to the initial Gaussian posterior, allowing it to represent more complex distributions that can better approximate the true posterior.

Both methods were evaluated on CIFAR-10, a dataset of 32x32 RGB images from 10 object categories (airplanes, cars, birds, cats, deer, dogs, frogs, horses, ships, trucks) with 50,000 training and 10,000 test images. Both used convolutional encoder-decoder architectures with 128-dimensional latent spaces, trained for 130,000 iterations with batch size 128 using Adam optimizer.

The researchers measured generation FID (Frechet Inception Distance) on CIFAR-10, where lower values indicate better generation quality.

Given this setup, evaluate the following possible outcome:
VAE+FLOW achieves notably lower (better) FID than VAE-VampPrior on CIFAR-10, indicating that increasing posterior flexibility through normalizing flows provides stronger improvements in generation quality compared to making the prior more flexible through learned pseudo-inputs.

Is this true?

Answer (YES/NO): YES